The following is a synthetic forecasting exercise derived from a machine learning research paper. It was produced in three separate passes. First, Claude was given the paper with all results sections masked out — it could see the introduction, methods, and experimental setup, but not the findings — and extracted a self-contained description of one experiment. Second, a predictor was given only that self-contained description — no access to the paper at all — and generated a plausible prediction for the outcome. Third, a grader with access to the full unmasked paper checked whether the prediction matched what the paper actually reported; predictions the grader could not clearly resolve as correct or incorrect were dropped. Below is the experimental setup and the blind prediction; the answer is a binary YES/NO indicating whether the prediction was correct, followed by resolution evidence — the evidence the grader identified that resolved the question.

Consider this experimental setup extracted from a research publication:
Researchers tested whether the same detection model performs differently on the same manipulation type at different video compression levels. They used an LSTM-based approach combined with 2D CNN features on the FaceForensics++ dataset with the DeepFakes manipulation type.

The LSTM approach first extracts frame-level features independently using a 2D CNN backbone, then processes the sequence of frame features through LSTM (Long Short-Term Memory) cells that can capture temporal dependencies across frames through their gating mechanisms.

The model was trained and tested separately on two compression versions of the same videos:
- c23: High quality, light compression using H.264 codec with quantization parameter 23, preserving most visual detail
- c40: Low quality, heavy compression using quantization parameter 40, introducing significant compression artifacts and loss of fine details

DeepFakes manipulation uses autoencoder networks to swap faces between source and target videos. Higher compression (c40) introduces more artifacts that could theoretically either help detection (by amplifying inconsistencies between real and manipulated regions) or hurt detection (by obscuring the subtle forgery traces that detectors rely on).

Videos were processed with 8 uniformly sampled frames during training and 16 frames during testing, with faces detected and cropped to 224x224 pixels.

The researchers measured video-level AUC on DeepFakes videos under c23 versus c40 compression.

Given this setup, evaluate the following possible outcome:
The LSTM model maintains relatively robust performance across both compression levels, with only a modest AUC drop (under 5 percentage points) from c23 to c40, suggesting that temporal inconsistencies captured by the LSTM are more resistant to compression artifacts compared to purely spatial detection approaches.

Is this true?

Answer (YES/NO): NO